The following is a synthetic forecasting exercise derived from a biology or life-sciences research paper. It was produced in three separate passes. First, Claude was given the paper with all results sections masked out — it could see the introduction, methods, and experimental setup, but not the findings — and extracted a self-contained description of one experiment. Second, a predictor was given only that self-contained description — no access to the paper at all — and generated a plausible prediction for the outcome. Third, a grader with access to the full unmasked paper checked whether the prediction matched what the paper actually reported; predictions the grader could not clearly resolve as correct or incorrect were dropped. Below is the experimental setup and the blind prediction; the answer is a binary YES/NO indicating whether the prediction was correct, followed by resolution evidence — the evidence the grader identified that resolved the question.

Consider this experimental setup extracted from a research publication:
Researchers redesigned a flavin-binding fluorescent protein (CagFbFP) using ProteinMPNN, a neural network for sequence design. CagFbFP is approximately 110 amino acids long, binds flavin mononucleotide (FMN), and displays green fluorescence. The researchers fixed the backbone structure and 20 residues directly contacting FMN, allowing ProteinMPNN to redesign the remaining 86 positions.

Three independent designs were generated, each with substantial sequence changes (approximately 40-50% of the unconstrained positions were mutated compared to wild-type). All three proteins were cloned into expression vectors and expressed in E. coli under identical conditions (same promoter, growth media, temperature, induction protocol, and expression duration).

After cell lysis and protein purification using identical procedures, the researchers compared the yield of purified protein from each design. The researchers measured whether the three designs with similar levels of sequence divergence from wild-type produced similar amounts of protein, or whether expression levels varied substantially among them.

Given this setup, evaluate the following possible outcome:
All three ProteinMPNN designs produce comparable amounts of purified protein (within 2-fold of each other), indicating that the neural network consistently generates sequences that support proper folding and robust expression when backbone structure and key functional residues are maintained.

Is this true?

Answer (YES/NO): NO